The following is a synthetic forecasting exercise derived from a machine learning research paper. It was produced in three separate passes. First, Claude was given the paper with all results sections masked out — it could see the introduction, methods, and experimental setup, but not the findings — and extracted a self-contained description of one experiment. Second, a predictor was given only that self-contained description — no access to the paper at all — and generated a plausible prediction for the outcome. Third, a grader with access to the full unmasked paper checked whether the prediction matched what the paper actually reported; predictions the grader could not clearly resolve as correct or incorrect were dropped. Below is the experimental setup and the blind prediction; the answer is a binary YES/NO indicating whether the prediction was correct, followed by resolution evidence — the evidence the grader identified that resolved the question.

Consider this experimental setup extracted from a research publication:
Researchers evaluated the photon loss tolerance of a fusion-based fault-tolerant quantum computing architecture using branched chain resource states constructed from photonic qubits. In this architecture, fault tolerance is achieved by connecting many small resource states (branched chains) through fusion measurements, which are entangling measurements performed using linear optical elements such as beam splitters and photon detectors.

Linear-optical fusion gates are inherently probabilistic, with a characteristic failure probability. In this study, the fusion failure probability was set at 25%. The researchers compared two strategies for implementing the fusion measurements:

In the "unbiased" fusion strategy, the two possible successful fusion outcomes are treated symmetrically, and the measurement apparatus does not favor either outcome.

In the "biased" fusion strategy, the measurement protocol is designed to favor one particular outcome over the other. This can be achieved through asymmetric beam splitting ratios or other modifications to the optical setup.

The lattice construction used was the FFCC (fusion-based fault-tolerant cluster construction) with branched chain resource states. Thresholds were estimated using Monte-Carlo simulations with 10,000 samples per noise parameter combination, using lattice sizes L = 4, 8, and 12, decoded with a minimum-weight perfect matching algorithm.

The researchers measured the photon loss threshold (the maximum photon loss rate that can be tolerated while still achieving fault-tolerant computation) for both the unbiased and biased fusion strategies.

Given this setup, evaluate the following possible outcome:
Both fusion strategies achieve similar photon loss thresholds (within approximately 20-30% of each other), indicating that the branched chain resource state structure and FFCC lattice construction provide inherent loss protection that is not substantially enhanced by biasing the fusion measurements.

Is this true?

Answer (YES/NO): NO